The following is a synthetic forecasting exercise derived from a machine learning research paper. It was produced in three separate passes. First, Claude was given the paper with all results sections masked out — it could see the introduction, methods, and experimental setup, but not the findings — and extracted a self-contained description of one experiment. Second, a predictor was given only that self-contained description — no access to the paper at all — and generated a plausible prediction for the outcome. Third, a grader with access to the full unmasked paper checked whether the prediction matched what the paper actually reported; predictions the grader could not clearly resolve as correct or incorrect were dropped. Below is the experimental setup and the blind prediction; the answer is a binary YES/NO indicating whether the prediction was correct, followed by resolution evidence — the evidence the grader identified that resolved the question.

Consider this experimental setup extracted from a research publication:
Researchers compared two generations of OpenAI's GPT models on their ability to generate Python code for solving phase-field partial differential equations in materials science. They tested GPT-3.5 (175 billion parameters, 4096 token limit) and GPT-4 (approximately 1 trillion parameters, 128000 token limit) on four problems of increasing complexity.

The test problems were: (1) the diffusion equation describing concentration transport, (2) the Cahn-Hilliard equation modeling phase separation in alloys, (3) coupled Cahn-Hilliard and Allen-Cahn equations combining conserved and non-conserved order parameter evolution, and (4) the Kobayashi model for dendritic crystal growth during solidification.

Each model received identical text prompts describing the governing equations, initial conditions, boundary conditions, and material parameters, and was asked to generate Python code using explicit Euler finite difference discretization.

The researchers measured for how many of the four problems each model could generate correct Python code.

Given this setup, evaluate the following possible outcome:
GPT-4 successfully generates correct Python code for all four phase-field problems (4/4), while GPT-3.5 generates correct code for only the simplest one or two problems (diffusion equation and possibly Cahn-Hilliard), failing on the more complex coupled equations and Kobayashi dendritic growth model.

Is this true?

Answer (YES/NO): YES